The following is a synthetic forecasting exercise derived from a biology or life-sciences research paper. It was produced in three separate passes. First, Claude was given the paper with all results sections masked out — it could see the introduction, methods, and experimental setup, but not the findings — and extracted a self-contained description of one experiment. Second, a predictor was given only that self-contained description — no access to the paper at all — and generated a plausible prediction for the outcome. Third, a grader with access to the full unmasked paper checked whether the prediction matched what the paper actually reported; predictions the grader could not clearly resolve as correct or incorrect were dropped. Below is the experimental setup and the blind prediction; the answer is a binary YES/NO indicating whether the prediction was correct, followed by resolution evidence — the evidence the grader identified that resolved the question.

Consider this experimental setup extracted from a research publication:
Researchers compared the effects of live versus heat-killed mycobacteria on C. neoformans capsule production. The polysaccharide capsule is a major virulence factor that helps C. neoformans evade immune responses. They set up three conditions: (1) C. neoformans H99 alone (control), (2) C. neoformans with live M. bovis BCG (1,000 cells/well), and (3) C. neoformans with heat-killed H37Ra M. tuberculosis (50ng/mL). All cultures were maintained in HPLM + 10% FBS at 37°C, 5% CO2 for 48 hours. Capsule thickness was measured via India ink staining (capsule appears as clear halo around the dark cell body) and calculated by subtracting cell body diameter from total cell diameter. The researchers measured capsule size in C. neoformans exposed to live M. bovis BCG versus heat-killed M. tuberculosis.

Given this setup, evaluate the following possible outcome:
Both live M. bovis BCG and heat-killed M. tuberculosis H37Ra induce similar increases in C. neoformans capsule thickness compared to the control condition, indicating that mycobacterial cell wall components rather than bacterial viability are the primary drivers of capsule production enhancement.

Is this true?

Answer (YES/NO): YES